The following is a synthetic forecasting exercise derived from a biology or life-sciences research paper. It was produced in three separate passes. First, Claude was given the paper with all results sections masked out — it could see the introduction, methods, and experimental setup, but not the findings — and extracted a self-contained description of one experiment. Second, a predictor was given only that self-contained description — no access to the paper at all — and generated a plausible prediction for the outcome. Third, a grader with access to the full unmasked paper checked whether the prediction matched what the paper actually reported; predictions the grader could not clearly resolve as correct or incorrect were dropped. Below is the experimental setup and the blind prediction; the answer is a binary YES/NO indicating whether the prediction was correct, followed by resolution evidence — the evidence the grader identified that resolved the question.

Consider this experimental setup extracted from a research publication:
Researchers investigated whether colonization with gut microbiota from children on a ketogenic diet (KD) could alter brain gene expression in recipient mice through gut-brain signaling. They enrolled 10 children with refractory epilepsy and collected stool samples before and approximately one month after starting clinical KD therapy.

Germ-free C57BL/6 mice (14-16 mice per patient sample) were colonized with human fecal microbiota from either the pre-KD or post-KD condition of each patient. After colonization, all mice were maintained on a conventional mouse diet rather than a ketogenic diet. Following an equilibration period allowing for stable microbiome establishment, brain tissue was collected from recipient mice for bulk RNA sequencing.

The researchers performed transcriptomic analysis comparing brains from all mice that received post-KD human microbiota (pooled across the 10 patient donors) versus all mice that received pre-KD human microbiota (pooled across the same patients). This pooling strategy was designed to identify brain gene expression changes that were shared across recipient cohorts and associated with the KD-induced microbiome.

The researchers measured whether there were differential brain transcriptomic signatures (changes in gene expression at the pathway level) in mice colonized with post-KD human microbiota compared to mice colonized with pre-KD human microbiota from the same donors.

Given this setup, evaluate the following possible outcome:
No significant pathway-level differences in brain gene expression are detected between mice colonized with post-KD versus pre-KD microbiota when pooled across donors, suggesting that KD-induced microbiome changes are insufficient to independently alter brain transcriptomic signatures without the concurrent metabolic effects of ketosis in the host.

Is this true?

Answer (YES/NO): NO